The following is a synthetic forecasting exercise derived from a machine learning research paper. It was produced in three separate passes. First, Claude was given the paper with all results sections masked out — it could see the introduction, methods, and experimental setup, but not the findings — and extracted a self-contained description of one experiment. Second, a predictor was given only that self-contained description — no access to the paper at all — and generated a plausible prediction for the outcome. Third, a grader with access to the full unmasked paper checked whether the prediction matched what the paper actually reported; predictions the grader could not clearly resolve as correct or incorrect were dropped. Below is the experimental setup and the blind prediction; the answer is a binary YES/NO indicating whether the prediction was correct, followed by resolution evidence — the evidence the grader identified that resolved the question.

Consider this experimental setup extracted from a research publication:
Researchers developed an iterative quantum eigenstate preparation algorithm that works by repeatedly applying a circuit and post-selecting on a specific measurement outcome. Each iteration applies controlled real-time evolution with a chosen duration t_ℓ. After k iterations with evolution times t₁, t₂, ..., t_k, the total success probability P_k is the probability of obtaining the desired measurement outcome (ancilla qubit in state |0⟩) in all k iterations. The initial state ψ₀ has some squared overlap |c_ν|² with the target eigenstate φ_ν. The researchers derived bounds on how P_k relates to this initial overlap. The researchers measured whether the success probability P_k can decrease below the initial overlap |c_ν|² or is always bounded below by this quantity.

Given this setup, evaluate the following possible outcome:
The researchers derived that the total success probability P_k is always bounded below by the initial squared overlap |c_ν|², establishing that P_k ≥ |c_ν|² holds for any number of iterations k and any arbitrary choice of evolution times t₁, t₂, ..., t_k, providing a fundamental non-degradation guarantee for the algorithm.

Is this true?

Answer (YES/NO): YES